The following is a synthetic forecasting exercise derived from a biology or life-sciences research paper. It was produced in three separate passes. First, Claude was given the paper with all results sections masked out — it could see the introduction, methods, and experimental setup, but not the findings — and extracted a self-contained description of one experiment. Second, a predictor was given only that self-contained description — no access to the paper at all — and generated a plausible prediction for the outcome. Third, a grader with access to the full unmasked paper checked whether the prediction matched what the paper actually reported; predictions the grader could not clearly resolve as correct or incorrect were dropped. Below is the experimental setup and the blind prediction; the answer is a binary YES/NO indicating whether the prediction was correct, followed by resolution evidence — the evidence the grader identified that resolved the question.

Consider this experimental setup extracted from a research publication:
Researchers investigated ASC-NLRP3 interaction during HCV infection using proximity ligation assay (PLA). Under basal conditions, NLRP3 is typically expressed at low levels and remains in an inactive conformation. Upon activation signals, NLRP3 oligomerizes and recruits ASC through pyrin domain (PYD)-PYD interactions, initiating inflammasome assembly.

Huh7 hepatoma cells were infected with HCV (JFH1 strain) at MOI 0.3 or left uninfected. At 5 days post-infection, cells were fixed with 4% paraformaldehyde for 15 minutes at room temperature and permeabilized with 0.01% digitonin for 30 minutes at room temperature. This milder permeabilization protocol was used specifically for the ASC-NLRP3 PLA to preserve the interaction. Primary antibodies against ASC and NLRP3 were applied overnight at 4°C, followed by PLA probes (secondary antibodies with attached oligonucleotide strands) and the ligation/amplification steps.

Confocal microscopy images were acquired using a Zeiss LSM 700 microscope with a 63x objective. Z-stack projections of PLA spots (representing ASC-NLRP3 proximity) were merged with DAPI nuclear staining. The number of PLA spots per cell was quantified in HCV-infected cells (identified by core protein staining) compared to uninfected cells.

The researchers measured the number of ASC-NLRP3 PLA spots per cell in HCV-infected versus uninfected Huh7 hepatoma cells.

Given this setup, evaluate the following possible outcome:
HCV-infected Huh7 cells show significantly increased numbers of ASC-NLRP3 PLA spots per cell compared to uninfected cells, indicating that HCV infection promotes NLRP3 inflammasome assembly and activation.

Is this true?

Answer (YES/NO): YES